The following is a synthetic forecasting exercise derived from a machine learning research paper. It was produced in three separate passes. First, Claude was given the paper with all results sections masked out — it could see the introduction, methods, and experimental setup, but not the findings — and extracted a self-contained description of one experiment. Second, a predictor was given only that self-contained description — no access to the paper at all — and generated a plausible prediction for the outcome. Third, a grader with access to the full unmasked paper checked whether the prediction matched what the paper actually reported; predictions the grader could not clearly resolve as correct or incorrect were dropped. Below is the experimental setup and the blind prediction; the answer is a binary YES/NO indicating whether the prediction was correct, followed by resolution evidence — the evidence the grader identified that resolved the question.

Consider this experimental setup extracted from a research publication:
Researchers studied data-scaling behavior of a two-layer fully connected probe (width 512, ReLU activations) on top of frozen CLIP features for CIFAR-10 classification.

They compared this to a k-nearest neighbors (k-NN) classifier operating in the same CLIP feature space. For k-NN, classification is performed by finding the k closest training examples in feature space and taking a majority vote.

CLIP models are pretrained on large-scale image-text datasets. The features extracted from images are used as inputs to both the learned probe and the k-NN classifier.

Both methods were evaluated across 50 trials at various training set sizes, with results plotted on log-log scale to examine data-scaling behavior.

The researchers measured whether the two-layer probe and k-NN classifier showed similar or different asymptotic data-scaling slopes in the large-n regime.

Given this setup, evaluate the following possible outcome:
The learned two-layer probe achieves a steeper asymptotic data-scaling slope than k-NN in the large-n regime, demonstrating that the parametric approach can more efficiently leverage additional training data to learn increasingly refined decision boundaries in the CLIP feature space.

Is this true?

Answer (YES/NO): NO